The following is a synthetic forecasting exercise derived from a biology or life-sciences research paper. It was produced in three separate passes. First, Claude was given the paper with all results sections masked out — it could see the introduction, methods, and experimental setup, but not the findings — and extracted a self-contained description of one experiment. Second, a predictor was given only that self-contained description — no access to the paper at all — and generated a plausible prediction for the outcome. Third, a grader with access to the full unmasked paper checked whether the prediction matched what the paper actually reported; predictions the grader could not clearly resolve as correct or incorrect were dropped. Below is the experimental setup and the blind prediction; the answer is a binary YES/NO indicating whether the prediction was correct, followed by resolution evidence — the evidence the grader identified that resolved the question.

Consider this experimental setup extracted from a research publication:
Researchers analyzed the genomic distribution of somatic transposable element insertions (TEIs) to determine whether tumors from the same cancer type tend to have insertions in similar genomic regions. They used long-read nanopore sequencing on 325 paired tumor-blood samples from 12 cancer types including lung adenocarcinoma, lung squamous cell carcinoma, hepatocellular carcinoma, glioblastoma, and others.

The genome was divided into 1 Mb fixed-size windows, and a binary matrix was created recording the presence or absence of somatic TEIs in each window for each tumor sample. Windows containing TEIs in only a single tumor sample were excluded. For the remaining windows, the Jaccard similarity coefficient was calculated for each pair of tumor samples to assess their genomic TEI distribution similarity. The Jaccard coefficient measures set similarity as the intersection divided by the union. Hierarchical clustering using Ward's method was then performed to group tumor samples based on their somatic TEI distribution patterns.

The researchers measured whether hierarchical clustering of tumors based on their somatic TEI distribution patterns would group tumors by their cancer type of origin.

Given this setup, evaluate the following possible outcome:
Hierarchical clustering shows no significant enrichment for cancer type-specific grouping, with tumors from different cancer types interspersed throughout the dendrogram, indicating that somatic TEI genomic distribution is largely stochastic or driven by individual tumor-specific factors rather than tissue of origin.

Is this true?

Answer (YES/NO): NO